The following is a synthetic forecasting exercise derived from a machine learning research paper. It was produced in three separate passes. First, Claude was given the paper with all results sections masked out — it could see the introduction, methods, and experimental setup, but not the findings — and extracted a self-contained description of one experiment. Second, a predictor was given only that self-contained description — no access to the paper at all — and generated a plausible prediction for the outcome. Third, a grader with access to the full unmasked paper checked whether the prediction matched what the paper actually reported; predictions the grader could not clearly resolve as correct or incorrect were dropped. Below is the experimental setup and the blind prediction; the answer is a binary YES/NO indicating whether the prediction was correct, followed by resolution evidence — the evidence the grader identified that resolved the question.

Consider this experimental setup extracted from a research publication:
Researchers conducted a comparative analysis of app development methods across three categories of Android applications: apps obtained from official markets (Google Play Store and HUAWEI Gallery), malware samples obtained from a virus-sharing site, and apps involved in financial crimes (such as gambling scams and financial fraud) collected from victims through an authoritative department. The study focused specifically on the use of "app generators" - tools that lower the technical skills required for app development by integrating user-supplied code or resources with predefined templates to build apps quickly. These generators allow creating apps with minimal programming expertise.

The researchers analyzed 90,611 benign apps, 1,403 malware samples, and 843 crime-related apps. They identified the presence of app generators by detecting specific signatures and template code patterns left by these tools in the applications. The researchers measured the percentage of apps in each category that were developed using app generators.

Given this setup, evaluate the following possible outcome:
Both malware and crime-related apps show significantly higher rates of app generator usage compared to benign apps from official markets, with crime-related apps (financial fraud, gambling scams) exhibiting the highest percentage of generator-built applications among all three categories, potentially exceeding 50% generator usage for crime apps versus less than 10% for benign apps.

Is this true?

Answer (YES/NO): NO